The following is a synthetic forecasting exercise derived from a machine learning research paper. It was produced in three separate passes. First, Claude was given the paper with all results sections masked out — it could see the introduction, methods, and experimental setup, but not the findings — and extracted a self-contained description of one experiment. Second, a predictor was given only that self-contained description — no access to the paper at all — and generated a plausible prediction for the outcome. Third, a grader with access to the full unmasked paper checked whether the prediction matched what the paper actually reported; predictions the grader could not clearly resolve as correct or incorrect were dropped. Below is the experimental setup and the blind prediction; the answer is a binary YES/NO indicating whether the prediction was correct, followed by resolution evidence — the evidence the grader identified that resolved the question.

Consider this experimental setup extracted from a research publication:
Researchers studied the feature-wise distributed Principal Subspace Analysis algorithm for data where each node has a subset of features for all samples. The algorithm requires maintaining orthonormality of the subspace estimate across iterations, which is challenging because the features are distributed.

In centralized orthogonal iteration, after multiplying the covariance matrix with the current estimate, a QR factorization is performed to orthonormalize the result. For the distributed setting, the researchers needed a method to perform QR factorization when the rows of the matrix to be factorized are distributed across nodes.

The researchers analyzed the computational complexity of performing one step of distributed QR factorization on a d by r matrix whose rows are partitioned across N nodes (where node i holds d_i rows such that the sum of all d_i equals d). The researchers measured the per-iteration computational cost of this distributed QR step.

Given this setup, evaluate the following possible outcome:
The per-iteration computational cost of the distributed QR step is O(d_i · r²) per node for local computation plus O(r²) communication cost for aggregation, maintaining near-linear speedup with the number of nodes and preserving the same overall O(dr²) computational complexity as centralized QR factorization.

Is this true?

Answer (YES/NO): NO